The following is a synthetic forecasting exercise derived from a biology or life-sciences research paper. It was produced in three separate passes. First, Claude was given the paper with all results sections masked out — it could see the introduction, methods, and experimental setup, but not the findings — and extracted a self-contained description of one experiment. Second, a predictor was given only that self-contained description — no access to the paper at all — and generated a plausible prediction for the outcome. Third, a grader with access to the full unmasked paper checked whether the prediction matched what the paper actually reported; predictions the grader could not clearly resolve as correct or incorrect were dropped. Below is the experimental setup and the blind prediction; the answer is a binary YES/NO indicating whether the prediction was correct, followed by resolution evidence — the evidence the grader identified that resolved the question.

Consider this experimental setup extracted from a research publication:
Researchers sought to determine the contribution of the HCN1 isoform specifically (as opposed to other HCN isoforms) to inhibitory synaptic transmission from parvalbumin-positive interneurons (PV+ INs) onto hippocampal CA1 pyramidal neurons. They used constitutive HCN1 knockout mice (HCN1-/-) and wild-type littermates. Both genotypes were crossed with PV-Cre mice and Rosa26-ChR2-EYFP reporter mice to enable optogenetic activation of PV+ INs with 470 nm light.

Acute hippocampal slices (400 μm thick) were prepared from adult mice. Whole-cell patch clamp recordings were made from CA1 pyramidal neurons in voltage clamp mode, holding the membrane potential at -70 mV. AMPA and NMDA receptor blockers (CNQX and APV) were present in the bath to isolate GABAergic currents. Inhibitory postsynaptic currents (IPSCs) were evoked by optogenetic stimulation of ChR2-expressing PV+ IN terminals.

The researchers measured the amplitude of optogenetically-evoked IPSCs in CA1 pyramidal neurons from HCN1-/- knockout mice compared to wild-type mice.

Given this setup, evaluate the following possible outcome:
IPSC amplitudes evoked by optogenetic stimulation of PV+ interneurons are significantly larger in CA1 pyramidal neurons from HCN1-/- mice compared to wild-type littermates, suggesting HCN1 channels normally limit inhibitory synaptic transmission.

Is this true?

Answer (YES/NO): NO